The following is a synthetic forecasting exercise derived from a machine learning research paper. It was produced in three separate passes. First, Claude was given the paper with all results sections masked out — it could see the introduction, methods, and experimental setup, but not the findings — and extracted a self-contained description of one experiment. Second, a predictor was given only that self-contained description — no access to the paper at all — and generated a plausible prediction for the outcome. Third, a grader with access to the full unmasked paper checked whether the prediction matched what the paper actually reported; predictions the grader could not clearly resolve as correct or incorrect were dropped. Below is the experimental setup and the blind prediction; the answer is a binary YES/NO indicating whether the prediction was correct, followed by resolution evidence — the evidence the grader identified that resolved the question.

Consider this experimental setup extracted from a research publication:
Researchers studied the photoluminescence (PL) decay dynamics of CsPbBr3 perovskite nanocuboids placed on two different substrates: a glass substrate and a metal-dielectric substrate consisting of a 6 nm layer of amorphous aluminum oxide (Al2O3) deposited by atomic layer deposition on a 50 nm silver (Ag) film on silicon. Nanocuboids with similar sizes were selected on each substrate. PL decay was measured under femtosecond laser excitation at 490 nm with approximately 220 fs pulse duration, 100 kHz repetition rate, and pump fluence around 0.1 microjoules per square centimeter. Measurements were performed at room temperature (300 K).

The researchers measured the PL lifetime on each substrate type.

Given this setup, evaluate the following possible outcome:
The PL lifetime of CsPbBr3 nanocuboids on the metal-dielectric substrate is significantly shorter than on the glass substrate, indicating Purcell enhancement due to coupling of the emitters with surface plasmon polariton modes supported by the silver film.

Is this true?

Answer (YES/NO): YES